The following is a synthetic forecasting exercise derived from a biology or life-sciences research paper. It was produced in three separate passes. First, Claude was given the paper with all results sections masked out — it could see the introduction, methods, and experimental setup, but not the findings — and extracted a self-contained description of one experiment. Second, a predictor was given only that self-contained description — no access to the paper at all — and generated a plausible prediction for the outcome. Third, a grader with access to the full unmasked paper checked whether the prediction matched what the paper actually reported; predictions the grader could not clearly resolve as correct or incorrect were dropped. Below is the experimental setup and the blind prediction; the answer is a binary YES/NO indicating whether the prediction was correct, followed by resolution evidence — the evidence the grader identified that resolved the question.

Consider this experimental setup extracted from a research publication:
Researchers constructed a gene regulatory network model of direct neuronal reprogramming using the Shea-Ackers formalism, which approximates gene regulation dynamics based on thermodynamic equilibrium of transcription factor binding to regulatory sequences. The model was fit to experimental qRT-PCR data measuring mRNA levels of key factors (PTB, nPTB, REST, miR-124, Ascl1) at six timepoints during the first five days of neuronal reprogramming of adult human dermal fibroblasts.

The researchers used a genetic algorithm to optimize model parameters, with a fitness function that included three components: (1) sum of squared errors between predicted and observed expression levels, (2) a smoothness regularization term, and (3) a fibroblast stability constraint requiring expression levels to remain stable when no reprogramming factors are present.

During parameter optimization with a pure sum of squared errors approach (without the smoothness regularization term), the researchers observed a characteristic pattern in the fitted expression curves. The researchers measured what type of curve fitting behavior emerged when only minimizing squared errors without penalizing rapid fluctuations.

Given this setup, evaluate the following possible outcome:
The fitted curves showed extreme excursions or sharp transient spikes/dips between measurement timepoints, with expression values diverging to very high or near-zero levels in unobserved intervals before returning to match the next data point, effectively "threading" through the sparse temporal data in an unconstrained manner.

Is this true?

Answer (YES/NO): NO